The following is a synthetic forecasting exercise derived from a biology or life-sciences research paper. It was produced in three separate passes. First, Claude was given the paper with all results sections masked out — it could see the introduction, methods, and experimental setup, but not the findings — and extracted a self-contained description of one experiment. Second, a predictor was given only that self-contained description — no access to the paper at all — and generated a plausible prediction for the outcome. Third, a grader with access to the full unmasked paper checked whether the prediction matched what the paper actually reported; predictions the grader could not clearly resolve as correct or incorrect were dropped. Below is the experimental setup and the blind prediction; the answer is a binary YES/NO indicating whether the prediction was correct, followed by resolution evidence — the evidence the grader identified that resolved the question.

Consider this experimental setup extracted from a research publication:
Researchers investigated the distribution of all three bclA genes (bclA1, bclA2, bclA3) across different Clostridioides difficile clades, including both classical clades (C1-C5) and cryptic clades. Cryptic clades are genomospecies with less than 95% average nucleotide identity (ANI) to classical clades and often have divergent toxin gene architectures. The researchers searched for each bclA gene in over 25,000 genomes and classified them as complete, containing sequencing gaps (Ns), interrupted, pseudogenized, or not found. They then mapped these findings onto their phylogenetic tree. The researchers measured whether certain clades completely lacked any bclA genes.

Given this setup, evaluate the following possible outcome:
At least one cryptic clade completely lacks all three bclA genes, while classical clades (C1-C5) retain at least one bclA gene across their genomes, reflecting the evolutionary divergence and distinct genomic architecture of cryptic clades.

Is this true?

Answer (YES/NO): NO